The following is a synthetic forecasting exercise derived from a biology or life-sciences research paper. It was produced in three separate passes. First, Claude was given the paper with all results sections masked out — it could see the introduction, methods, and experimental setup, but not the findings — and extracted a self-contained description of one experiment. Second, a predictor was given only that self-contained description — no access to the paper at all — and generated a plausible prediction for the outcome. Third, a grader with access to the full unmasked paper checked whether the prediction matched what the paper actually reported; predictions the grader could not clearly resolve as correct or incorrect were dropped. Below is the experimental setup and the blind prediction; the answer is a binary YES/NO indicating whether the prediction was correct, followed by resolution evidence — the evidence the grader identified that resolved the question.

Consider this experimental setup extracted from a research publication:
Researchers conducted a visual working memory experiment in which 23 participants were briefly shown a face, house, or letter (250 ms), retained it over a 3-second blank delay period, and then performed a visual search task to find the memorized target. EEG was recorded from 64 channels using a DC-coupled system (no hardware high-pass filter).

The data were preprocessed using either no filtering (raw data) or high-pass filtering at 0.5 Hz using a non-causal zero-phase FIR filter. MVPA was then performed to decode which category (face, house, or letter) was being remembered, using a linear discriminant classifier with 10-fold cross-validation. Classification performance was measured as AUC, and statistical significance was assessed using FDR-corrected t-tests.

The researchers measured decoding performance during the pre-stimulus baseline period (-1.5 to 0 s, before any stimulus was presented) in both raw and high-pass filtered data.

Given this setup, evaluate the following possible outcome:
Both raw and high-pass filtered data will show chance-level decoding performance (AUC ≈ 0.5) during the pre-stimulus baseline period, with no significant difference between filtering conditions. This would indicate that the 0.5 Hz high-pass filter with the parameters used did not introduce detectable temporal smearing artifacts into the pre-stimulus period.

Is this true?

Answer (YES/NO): NO